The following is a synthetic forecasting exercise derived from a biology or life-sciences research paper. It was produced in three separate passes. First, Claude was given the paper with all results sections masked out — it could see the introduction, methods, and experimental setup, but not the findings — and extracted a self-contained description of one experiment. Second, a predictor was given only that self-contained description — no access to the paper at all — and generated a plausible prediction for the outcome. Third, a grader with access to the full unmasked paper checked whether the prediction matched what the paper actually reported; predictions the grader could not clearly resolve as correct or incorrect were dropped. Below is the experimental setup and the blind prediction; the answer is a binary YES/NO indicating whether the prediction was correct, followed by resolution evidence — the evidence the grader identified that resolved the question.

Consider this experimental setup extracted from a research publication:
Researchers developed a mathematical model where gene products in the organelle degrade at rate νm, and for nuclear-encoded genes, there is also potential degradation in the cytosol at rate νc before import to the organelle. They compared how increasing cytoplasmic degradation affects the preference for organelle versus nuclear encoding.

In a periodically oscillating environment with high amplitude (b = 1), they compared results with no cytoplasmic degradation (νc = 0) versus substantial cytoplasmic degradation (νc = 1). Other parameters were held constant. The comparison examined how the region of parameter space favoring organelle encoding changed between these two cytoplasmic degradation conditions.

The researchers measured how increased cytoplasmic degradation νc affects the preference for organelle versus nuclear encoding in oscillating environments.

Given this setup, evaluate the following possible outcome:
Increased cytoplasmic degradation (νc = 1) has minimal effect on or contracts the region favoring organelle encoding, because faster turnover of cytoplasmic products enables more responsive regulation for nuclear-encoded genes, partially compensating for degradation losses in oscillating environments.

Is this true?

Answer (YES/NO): NO